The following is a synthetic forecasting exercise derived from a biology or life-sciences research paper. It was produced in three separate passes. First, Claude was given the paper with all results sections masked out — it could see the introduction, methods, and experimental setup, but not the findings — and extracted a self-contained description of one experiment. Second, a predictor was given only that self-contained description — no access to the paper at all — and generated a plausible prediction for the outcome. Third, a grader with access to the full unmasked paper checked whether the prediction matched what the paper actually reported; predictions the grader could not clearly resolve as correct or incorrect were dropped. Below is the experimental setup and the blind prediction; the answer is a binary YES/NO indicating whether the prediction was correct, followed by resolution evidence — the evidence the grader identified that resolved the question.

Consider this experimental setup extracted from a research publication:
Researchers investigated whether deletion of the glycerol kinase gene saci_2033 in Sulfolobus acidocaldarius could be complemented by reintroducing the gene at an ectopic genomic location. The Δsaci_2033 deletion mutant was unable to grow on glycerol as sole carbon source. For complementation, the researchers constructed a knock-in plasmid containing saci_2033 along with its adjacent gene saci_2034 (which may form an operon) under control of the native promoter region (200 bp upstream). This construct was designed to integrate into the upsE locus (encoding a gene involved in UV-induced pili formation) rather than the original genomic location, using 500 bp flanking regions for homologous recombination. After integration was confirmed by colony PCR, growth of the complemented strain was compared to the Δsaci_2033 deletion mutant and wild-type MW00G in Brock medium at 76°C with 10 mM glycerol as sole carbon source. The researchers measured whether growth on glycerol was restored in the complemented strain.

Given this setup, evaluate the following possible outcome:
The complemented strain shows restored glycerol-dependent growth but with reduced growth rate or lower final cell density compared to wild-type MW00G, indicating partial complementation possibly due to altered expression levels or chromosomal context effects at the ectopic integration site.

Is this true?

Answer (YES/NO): NO